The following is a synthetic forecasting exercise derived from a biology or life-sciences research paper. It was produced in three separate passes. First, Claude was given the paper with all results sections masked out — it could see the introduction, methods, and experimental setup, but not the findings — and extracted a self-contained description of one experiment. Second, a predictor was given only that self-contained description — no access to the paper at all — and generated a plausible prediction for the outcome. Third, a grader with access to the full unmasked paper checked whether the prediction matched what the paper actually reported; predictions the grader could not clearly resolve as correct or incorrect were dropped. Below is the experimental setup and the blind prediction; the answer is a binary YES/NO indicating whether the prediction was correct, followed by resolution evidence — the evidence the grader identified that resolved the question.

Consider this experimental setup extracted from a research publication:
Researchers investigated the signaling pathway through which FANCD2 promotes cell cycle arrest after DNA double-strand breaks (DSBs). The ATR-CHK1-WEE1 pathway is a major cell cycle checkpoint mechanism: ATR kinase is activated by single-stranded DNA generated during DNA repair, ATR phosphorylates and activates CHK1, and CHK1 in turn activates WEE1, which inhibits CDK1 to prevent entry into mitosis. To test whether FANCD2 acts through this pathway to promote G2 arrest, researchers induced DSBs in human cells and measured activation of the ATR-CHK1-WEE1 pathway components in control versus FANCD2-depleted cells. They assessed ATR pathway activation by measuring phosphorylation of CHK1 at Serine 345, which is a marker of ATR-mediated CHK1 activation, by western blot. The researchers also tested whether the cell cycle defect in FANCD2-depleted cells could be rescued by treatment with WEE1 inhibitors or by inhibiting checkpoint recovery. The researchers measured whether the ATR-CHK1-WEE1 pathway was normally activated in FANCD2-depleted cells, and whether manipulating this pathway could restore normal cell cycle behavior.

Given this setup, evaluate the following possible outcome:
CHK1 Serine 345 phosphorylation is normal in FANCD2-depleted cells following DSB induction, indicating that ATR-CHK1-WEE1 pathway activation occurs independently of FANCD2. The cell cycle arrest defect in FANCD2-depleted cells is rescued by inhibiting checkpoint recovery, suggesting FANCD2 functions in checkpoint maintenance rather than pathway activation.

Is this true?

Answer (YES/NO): NO